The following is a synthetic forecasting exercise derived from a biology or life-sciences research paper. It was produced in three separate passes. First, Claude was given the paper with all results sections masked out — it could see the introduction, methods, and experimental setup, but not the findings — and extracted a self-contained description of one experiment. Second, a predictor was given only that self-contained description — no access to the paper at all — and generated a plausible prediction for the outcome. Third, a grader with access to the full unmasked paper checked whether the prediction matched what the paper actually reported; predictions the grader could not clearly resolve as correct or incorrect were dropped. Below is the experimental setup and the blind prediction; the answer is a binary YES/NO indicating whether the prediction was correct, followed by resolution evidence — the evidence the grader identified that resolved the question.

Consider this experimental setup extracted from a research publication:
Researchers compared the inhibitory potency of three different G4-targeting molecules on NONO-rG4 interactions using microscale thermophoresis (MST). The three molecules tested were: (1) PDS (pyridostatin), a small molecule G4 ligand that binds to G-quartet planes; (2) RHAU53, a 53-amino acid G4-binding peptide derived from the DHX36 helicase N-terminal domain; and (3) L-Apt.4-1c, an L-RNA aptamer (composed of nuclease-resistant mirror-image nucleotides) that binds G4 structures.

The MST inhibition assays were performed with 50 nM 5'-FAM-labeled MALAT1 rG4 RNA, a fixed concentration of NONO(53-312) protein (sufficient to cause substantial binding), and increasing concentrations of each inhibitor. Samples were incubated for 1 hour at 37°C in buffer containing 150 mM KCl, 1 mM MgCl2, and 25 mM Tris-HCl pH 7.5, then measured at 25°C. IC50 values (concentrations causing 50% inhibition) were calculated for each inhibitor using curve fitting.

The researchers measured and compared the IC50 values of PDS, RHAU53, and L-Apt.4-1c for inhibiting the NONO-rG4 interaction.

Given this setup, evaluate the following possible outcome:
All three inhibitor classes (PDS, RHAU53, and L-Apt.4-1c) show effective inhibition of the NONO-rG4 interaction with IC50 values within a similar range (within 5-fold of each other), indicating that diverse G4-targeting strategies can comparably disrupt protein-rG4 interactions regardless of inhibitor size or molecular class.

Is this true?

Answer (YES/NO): YES